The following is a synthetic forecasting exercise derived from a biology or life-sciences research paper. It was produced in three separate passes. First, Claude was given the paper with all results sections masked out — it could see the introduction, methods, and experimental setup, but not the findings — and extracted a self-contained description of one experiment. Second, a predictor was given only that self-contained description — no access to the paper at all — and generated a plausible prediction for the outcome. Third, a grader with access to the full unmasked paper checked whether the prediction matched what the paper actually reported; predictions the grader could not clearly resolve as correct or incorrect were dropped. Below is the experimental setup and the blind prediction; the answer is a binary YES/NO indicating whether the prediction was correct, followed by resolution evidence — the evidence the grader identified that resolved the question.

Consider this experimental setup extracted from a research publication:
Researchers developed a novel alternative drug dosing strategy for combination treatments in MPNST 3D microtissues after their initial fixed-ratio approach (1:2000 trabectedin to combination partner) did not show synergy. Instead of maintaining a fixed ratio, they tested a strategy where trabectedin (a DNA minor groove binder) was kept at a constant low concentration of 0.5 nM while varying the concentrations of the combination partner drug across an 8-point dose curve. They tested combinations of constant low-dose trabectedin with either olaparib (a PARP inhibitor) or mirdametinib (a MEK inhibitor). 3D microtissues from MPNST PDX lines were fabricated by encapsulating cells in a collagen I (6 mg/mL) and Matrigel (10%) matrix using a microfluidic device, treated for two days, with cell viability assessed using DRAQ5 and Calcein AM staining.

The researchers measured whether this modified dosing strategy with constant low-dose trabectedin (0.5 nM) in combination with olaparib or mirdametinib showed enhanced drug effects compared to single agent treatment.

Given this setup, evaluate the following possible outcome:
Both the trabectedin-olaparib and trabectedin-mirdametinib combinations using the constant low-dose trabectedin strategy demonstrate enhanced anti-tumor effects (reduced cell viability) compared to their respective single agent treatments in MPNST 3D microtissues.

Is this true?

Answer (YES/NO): YES